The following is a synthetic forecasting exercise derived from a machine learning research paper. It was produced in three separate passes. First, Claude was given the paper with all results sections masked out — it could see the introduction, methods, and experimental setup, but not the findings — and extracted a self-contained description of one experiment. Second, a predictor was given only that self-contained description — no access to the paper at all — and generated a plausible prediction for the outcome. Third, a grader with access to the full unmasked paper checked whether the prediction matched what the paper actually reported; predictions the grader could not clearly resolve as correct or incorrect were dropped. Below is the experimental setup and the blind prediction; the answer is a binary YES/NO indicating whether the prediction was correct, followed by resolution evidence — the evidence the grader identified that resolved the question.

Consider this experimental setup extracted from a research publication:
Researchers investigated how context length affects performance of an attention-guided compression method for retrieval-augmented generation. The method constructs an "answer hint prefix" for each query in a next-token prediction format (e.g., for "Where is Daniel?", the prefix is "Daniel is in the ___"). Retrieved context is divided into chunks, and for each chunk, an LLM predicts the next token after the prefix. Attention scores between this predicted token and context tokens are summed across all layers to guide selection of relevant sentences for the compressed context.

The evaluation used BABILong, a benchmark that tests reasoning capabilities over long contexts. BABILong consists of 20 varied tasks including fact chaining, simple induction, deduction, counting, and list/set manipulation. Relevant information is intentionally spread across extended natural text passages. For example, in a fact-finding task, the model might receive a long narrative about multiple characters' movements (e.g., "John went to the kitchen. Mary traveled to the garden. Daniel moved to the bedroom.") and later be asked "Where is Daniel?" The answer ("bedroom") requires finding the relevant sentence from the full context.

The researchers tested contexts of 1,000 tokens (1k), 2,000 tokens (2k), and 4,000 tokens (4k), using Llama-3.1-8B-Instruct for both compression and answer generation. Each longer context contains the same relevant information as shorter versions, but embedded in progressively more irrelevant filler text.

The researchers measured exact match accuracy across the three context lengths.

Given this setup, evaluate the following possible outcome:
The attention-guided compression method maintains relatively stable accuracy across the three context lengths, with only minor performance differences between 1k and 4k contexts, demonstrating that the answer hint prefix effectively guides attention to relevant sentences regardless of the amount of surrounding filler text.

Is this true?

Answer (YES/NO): NO